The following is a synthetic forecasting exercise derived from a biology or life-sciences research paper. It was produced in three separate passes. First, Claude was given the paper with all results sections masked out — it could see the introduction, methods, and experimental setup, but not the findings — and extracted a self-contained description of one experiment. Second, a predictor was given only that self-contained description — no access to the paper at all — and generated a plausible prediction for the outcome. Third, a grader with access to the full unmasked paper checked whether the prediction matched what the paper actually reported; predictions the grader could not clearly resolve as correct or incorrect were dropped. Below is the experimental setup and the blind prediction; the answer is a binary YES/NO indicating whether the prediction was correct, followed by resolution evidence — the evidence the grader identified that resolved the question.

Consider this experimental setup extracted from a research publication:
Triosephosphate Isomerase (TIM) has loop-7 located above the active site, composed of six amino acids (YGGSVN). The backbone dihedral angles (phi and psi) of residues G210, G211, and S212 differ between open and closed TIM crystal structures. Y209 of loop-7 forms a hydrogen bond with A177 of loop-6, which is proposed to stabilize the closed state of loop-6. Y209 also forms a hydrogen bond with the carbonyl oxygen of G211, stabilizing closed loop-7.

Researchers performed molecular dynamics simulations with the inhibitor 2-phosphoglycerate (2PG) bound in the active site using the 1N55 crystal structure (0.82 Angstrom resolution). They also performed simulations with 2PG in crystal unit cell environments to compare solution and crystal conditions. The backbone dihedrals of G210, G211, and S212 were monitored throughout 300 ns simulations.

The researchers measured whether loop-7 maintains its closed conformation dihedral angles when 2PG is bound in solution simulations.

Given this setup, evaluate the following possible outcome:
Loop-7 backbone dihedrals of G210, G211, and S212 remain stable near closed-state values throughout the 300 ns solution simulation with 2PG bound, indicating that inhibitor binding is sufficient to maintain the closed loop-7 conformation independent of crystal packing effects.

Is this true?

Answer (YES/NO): NO